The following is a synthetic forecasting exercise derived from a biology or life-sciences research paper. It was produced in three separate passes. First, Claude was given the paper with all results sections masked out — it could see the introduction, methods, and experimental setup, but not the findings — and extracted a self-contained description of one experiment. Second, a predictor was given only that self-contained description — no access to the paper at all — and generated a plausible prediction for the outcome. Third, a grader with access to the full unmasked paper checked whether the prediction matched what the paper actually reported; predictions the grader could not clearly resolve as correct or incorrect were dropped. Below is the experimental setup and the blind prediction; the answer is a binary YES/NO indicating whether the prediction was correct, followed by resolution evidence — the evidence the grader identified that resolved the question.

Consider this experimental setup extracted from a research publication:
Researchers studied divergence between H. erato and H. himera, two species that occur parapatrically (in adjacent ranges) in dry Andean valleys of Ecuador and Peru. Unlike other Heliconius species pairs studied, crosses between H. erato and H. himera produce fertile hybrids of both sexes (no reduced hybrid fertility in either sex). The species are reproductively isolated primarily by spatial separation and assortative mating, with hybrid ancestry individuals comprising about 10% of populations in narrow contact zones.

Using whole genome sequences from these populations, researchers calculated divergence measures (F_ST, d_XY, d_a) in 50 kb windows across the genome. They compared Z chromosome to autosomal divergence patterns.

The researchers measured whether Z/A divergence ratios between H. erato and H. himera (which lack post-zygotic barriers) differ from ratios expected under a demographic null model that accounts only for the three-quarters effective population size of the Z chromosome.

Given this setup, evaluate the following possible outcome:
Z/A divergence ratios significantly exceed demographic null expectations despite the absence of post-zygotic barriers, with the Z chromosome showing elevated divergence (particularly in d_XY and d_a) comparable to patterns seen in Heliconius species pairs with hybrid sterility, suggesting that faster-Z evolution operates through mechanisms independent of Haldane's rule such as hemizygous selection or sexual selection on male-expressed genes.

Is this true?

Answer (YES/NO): NO